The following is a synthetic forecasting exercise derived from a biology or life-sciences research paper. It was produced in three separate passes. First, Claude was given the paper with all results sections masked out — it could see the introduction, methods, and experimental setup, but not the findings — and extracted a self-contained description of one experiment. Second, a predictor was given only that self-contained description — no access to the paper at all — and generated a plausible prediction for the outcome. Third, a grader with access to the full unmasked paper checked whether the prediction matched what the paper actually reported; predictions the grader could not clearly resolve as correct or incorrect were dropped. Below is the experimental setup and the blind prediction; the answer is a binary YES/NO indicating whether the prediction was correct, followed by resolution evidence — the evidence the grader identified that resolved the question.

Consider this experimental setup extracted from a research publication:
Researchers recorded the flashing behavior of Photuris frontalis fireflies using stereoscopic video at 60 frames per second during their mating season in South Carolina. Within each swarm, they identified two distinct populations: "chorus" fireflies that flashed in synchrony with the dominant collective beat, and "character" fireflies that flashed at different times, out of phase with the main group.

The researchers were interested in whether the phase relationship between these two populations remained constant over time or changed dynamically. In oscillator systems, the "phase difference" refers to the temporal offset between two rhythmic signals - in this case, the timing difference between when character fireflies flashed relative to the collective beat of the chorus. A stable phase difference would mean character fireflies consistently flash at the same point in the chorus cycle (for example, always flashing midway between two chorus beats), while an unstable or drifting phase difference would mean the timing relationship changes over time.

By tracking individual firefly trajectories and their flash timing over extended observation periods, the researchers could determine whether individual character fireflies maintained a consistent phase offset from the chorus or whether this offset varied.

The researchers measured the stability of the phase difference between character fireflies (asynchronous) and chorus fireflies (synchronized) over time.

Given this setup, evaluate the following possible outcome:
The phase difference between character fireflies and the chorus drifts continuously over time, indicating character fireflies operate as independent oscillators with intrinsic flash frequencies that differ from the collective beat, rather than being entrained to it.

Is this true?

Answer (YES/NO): NO